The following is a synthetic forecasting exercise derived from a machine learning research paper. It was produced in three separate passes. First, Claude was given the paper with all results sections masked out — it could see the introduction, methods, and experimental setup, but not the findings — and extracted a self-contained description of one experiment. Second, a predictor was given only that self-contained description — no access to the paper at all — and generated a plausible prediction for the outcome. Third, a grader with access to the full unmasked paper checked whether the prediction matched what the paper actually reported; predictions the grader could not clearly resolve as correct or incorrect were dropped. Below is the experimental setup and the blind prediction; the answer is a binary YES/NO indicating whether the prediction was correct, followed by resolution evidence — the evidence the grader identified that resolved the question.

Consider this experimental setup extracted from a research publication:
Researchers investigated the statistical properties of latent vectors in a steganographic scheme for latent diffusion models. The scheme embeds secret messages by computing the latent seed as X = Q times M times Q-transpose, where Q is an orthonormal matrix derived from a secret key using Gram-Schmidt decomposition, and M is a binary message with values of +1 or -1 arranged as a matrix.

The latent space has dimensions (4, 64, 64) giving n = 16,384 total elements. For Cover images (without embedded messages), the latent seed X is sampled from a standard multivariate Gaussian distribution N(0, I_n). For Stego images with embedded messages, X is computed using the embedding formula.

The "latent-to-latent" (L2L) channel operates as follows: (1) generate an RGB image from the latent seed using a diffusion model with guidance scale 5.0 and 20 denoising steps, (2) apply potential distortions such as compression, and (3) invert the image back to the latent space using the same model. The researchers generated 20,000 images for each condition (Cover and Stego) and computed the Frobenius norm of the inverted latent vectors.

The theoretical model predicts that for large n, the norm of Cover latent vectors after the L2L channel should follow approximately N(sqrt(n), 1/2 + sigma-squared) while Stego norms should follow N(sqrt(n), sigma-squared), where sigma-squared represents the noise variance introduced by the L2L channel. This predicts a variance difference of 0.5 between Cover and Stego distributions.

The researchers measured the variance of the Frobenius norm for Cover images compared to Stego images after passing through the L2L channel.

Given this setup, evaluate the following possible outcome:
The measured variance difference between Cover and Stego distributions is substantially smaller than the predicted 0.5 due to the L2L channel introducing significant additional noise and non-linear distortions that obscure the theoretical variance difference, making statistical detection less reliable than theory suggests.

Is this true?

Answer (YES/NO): NO